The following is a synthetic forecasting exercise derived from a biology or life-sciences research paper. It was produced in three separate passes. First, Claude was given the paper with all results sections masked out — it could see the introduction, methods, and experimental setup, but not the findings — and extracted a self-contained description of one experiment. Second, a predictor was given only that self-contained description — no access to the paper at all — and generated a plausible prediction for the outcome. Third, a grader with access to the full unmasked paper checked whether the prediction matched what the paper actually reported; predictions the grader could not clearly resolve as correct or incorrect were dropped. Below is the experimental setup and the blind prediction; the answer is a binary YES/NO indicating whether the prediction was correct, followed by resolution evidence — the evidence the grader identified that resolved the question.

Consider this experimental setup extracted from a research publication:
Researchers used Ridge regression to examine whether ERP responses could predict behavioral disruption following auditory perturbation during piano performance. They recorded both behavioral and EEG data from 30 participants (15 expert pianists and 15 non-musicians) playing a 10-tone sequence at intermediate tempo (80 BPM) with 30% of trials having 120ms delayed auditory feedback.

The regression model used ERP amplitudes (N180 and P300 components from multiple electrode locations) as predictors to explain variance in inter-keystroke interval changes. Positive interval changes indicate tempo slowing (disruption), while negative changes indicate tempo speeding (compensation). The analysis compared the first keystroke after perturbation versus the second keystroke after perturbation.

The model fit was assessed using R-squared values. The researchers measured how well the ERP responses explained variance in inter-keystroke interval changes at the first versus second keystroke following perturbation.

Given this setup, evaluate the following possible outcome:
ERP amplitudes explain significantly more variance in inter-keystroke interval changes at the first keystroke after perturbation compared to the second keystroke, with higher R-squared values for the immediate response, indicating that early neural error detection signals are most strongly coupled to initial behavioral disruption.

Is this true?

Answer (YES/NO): YES